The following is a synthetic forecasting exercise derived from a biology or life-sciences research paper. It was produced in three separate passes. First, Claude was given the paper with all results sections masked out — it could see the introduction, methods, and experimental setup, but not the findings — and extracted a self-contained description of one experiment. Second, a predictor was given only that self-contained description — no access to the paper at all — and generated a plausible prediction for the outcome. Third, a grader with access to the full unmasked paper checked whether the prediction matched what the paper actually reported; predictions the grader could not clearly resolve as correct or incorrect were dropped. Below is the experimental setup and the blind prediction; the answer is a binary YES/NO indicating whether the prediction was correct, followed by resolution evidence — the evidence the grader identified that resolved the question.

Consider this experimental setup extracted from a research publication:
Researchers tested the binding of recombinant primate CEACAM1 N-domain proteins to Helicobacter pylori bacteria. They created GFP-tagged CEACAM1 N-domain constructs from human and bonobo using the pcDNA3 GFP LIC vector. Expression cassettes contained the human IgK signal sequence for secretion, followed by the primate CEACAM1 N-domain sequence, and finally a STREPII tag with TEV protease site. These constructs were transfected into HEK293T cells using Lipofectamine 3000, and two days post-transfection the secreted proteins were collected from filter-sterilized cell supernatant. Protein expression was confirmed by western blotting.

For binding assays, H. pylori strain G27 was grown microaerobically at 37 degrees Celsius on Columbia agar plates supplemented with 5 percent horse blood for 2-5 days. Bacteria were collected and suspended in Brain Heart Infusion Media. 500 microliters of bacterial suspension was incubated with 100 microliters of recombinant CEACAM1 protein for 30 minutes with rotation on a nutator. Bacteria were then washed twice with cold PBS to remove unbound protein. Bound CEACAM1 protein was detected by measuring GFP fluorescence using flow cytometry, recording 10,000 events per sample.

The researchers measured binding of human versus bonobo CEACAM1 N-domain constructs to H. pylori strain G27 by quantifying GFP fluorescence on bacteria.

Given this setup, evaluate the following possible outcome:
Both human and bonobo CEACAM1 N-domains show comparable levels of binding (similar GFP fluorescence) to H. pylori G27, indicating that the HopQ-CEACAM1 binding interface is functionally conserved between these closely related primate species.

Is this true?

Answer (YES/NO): NO